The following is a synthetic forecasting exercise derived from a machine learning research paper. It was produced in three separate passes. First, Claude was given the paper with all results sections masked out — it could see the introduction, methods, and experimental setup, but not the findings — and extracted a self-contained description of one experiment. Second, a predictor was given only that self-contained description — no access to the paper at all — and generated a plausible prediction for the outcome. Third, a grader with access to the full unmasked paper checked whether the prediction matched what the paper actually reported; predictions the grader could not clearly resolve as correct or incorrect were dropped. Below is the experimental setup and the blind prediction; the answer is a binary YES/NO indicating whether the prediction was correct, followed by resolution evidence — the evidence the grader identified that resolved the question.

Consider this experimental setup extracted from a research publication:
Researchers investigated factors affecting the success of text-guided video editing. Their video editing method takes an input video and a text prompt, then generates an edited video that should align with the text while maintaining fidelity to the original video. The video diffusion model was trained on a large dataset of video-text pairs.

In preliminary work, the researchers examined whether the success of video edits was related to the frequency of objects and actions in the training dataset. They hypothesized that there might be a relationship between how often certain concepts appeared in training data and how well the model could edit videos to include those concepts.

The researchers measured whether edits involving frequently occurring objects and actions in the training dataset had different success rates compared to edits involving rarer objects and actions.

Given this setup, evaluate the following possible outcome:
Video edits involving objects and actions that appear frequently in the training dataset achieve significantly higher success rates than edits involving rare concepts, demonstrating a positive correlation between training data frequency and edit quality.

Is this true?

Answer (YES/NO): YES